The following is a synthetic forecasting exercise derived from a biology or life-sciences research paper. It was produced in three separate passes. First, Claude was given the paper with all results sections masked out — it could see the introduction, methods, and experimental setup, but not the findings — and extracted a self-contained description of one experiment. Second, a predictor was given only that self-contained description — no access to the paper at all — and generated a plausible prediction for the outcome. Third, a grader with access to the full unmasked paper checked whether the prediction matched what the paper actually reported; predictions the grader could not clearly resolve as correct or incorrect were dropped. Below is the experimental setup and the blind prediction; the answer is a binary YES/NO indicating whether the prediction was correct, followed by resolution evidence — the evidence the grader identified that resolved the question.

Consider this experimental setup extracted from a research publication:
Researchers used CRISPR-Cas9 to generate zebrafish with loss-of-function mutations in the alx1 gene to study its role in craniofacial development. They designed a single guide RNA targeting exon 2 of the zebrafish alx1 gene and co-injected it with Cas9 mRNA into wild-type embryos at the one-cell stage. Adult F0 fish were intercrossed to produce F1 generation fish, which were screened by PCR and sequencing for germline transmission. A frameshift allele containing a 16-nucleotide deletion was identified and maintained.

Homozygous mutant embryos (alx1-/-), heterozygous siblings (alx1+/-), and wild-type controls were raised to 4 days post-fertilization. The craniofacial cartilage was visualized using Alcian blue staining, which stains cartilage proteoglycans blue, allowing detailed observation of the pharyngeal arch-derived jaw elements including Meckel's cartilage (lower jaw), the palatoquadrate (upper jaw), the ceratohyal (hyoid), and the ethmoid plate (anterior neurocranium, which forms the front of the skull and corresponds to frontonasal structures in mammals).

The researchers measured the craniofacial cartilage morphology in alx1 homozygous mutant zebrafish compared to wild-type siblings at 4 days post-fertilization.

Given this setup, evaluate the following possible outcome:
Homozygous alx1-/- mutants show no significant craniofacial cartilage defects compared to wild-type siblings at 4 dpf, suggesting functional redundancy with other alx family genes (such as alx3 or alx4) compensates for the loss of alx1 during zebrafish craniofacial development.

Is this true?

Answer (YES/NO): NO